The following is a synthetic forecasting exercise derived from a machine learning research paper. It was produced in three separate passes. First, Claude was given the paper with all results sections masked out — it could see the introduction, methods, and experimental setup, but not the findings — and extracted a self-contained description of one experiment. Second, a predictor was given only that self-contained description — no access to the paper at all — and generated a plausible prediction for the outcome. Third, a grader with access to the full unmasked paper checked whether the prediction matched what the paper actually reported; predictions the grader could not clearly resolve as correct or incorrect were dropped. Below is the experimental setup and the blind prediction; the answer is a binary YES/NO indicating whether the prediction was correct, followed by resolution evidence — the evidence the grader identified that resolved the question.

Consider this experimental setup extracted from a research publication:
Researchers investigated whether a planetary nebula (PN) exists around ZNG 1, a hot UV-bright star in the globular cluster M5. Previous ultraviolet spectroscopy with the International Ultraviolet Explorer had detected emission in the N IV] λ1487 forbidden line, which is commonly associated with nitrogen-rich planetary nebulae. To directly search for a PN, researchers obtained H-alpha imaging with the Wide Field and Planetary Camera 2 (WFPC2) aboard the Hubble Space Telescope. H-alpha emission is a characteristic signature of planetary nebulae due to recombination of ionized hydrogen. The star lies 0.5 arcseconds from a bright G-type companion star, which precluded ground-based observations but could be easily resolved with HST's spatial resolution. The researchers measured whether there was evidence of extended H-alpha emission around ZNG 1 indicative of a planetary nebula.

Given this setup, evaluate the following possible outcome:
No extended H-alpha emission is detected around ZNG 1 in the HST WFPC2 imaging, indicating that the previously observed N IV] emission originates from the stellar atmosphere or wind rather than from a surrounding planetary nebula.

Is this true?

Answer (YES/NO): YES